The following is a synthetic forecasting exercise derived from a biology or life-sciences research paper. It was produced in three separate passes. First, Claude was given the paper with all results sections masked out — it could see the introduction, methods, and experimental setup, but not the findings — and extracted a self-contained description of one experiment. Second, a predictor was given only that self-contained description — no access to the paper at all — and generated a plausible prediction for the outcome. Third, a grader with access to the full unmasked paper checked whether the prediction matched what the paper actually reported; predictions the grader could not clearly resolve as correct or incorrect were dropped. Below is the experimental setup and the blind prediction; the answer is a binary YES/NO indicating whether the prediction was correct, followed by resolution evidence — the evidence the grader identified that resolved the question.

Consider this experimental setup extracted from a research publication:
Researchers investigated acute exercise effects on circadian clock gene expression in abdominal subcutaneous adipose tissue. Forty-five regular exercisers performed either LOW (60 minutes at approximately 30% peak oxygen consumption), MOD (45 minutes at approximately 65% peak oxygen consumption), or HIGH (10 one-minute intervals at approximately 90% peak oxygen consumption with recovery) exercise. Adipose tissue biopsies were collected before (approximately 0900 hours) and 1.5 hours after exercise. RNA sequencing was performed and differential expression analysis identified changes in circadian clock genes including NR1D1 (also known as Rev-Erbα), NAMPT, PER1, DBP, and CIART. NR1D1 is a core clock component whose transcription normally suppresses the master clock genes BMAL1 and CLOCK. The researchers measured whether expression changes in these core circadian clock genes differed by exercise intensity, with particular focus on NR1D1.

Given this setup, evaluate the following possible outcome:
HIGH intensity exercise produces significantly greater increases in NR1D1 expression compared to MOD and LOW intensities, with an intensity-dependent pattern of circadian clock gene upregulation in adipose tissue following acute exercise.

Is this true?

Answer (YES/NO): NO